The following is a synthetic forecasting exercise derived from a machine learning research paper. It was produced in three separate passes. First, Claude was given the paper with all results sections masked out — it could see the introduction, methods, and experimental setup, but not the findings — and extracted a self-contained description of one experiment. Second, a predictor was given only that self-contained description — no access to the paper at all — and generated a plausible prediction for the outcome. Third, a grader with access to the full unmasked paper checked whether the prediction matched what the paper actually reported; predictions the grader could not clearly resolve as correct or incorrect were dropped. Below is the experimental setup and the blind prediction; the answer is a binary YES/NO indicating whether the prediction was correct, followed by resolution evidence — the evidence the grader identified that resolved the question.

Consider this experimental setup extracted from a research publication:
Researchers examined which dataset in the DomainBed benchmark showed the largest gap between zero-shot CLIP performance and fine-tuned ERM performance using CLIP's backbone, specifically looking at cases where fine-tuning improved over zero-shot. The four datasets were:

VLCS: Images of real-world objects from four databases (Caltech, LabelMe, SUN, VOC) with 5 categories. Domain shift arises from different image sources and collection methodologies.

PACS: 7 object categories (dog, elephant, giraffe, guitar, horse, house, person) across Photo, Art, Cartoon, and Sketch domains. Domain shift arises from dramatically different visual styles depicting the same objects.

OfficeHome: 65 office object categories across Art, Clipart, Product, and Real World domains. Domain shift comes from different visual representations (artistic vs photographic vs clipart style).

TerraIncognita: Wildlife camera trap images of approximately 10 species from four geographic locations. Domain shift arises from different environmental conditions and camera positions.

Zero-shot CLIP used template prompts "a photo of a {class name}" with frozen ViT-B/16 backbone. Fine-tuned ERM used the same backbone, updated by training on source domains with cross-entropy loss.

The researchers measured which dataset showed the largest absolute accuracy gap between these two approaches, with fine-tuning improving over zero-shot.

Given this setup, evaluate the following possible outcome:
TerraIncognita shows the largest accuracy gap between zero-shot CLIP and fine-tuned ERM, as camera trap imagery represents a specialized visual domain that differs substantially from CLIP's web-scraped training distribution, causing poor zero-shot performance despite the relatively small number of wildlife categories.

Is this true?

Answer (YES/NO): YES